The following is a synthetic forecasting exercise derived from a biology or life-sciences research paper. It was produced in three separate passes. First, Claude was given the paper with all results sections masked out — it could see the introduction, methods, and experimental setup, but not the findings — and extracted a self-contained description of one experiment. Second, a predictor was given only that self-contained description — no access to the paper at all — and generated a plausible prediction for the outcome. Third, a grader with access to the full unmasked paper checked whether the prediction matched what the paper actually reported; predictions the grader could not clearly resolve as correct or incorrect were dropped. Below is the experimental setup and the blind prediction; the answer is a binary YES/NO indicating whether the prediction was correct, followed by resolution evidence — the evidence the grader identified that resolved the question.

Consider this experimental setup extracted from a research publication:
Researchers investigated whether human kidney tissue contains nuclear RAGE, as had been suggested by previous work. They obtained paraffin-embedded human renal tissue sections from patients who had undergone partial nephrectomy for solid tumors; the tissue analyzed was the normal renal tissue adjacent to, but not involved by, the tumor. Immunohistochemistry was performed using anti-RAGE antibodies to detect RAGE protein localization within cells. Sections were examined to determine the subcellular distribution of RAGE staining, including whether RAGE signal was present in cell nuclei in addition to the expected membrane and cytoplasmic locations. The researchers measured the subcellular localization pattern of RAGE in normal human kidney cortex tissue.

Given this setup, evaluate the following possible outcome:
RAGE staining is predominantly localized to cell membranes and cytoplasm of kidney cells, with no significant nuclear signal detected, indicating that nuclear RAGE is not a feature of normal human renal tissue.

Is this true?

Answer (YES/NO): NO